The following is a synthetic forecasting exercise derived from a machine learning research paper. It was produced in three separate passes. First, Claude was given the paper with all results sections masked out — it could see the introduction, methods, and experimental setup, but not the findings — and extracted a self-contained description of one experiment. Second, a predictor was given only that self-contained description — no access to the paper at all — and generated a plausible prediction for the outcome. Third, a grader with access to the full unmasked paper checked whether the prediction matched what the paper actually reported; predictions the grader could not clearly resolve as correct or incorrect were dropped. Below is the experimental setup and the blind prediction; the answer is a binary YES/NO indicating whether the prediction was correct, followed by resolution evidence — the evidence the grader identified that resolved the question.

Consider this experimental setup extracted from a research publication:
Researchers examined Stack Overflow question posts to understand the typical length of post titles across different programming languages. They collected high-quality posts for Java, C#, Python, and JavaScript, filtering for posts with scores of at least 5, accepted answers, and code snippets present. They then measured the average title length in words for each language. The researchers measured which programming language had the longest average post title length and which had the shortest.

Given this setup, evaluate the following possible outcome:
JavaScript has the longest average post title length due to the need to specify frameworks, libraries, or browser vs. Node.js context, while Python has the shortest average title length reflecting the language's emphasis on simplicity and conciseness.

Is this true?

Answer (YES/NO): NO